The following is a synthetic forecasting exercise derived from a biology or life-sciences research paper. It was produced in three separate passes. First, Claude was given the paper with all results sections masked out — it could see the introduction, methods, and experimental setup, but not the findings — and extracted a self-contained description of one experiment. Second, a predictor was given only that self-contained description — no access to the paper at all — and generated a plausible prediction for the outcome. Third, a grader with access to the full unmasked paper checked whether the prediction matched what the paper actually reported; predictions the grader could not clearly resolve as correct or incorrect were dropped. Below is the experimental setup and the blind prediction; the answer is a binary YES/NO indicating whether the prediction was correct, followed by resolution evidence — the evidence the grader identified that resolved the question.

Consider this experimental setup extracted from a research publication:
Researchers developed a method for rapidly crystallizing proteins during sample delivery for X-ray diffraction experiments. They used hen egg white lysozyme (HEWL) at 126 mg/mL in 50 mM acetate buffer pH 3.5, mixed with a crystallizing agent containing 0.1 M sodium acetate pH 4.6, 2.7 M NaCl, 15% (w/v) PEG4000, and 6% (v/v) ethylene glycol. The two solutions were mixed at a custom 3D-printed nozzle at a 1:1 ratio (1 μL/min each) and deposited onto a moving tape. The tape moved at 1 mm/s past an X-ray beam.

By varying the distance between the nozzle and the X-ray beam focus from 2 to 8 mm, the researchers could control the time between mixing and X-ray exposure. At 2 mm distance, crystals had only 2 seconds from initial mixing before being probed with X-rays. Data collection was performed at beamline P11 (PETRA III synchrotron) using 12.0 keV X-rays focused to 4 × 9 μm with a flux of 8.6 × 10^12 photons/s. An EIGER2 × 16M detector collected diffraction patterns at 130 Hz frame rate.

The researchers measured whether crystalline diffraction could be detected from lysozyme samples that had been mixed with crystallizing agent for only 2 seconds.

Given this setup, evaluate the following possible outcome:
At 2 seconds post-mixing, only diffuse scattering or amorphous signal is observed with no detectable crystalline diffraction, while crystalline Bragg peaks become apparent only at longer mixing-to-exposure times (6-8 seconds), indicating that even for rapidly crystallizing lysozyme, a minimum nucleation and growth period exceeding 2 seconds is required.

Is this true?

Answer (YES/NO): NO